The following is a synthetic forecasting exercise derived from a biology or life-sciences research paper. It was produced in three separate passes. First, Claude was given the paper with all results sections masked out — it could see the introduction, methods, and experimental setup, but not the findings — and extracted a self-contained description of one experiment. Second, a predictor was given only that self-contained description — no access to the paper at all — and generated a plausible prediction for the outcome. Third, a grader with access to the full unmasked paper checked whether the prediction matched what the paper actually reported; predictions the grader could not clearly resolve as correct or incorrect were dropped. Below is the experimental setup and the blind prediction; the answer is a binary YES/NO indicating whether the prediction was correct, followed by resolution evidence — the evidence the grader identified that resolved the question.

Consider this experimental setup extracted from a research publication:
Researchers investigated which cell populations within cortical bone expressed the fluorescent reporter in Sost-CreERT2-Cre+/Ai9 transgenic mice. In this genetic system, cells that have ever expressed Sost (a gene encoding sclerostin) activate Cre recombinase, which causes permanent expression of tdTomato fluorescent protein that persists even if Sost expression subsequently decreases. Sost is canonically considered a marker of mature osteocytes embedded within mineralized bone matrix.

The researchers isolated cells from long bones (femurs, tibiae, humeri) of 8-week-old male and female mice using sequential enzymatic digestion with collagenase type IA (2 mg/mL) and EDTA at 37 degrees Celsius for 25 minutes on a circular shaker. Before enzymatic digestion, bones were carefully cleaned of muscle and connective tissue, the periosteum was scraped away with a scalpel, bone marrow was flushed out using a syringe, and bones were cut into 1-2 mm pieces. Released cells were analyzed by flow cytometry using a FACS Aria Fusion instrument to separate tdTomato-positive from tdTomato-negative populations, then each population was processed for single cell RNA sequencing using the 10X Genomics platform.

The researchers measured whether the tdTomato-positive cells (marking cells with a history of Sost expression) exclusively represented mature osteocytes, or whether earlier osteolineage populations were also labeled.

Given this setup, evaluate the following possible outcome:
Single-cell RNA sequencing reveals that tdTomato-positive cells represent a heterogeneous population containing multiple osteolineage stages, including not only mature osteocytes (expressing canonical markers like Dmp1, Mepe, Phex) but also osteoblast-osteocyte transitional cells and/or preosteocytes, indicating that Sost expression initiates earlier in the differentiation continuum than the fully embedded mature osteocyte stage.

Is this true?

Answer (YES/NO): YES